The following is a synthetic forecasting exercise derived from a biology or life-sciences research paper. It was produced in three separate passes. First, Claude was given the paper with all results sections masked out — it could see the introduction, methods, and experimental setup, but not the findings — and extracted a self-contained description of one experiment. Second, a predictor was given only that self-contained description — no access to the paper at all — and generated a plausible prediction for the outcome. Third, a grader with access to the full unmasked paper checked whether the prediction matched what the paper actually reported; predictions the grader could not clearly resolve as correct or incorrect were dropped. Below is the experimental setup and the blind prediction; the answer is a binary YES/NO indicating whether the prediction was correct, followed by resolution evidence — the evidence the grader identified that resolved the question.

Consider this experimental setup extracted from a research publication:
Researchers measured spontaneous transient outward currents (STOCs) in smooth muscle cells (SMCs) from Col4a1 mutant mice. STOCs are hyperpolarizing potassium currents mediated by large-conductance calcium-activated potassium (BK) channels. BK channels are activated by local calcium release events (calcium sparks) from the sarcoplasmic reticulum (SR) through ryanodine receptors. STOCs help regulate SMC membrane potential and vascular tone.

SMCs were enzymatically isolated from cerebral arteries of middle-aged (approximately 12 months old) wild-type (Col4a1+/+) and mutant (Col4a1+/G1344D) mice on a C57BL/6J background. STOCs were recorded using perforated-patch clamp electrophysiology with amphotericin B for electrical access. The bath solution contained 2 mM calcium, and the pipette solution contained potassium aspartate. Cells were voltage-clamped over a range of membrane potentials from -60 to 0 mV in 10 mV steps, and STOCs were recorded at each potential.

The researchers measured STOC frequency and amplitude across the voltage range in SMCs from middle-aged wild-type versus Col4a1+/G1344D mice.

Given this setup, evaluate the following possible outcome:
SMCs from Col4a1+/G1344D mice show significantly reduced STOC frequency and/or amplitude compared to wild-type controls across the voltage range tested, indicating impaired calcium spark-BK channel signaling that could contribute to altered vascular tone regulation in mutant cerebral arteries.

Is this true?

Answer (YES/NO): YES